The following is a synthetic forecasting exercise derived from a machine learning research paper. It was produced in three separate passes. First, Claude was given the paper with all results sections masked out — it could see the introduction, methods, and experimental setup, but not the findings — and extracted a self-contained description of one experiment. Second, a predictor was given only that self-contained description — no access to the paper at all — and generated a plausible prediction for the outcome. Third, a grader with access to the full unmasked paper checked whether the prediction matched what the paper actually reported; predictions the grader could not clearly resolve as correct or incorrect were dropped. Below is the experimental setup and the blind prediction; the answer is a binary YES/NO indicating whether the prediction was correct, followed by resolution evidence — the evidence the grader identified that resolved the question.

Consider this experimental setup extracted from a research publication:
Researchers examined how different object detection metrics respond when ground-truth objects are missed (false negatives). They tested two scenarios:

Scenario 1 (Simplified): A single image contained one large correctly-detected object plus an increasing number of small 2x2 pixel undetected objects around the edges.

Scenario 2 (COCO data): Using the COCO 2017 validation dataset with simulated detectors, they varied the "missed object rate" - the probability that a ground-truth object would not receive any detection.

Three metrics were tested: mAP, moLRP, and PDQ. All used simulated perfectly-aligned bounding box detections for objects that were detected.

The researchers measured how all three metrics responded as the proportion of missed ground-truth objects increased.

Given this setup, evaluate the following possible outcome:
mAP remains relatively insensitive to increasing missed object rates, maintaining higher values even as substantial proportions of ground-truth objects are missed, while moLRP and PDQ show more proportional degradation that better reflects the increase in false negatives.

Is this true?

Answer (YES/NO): NO